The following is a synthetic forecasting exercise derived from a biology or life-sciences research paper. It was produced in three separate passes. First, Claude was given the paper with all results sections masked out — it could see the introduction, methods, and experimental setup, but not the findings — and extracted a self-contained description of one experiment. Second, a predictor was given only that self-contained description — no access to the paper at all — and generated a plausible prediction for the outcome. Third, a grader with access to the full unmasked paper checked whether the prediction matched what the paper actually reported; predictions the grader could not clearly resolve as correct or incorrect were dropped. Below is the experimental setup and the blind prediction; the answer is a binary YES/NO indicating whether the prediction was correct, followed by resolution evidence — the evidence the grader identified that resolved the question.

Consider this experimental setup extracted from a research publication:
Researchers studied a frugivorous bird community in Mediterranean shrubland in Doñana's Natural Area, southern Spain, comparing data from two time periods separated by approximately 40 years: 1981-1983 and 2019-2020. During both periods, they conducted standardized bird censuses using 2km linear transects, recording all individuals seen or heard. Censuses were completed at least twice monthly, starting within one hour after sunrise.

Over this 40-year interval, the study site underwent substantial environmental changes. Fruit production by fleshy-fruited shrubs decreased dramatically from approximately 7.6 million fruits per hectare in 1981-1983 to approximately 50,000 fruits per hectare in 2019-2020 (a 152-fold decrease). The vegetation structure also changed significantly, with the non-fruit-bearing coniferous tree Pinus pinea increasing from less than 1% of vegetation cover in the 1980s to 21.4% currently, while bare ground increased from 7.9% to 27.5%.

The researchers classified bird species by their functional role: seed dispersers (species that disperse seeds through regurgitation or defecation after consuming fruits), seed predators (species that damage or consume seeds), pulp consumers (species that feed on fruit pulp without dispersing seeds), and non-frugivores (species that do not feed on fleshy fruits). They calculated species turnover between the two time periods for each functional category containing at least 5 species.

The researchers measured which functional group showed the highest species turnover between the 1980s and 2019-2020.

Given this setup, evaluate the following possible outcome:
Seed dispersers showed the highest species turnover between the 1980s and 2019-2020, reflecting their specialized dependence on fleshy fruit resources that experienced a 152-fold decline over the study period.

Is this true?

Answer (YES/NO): NO